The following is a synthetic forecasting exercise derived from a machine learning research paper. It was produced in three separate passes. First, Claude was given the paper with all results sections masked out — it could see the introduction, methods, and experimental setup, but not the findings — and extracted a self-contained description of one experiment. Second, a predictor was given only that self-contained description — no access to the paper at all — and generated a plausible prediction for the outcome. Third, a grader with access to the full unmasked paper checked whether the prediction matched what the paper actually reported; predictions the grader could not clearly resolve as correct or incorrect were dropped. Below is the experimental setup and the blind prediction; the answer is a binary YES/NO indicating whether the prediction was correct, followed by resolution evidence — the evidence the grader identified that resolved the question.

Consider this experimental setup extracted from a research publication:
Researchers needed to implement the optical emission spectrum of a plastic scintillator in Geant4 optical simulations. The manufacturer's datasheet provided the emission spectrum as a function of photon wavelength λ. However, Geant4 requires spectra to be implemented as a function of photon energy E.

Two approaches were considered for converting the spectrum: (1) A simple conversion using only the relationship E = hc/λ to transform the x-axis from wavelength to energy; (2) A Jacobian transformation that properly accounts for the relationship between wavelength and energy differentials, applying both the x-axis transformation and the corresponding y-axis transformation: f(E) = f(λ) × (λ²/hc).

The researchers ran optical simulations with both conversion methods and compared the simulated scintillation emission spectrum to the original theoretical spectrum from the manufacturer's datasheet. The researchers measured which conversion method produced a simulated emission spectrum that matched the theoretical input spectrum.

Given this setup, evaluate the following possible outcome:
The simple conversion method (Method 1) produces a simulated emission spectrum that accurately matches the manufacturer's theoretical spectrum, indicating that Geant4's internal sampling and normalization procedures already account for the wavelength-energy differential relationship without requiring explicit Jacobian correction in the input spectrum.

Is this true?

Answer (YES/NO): NO